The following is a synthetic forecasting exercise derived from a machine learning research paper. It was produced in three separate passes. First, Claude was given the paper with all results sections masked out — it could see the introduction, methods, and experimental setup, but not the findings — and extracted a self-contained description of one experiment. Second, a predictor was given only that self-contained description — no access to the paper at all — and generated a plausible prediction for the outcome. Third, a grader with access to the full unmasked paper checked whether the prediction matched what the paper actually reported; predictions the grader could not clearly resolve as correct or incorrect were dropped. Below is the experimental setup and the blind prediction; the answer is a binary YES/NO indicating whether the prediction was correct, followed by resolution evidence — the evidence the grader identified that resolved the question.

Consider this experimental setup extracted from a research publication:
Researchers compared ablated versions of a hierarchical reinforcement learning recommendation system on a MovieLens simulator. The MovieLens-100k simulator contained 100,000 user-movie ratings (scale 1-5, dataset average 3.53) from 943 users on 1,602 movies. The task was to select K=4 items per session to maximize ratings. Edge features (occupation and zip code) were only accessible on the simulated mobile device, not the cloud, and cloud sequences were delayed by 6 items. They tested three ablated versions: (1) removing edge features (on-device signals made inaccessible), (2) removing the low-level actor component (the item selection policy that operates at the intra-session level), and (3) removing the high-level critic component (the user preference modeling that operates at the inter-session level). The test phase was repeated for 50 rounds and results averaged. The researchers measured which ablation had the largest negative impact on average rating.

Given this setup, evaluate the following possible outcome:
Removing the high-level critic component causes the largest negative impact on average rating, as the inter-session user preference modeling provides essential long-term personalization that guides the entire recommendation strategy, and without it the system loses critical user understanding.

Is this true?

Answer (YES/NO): YES